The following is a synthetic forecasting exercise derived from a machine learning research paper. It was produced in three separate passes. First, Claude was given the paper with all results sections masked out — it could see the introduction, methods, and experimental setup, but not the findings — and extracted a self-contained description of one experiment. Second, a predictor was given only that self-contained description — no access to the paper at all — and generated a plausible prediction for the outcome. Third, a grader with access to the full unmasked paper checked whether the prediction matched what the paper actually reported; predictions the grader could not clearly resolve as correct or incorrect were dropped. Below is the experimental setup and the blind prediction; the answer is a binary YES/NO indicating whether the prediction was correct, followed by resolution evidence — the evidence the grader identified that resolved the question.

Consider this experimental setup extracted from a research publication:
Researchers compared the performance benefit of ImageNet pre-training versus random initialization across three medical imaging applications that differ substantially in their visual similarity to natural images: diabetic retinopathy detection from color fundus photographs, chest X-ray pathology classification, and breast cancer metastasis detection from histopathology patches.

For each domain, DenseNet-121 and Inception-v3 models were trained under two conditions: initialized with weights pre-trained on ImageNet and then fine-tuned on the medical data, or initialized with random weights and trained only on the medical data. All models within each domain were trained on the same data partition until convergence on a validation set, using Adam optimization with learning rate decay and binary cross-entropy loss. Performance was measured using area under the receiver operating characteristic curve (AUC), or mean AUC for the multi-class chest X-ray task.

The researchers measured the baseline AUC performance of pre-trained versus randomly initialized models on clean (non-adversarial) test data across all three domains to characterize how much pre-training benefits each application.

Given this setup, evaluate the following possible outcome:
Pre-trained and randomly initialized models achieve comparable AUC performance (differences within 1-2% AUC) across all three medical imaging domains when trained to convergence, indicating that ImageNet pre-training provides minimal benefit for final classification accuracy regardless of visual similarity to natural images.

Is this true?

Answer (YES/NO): NO